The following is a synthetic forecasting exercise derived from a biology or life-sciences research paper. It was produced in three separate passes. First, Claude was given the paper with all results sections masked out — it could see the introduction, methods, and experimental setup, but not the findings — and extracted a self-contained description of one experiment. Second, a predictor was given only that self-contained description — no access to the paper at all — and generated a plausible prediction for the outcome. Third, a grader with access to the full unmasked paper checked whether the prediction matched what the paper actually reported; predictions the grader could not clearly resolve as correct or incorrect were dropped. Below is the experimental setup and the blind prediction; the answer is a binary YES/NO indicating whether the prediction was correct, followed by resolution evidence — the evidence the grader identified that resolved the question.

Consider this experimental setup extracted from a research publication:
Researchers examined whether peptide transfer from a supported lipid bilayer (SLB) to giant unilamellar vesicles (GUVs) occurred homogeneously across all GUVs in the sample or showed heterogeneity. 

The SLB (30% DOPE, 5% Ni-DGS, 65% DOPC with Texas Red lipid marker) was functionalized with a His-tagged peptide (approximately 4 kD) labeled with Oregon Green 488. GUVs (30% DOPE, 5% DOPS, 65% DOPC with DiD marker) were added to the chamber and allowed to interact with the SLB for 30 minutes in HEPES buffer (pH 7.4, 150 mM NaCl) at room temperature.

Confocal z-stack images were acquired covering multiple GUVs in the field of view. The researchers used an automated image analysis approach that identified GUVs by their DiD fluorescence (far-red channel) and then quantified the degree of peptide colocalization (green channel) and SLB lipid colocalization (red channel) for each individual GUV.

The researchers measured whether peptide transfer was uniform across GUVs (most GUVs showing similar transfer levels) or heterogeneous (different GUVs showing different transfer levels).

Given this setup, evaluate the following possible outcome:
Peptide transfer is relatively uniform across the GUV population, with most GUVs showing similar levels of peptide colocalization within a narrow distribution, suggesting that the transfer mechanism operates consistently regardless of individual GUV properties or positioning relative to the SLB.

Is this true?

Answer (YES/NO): NO